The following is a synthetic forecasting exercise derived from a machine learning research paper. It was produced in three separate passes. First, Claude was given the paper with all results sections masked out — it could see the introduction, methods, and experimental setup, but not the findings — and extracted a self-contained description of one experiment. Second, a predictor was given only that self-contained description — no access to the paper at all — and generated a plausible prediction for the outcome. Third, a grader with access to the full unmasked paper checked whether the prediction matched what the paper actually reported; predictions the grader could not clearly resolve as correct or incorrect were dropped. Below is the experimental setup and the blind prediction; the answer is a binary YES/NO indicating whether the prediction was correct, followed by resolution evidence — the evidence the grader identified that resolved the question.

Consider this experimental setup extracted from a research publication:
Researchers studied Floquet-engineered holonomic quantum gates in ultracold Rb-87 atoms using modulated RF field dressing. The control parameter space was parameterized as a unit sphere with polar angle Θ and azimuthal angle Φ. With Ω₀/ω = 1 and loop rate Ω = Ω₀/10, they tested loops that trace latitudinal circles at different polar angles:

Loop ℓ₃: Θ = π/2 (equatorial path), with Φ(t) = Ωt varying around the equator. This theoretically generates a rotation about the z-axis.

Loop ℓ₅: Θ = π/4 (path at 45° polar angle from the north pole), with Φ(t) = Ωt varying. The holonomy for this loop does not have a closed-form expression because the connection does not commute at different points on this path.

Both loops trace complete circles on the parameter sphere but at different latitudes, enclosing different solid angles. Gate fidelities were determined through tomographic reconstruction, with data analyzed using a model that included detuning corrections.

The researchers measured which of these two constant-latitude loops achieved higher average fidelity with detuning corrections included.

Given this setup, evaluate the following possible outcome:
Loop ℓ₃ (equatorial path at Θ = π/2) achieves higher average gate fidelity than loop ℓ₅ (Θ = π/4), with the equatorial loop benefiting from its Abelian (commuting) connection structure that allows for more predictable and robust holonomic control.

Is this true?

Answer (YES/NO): NO